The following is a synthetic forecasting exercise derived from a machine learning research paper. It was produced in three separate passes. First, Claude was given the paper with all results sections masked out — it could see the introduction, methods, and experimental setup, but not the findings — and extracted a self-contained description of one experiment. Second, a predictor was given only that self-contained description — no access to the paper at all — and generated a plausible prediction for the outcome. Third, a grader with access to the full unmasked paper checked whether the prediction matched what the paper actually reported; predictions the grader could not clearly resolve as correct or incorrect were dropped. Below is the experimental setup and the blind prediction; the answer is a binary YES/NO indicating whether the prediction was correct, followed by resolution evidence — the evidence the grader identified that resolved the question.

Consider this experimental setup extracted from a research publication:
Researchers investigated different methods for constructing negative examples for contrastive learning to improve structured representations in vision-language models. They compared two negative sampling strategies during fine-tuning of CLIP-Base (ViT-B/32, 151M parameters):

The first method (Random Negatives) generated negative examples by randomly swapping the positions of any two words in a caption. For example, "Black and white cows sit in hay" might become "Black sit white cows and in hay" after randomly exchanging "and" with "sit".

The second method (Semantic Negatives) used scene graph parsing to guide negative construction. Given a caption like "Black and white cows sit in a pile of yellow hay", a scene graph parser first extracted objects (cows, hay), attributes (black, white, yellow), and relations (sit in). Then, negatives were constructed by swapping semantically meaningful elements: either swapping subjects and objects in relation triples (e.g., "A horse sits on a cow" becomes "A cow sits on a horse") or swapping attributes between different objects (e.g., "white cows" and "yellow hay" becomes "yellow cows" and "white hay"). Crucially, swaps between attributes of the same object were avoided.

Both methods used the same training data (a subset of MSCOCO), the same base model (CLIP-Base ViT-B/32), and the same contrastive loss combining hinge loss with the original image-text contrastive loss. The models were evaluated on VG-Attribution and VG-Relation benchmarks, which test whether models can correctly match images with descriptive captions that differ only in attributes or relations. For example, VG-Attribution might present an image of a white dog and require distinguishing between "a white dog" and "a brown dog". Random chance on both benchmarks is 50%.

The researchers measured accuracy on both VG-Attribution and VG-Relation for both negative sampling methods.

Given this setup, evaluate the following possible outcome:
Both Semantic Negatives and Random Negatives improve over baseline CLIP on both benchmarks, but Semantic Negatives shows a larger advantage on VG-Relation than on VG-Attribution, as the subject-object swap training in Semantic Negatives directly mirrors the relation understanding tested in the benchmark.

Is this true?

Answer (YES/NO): NO